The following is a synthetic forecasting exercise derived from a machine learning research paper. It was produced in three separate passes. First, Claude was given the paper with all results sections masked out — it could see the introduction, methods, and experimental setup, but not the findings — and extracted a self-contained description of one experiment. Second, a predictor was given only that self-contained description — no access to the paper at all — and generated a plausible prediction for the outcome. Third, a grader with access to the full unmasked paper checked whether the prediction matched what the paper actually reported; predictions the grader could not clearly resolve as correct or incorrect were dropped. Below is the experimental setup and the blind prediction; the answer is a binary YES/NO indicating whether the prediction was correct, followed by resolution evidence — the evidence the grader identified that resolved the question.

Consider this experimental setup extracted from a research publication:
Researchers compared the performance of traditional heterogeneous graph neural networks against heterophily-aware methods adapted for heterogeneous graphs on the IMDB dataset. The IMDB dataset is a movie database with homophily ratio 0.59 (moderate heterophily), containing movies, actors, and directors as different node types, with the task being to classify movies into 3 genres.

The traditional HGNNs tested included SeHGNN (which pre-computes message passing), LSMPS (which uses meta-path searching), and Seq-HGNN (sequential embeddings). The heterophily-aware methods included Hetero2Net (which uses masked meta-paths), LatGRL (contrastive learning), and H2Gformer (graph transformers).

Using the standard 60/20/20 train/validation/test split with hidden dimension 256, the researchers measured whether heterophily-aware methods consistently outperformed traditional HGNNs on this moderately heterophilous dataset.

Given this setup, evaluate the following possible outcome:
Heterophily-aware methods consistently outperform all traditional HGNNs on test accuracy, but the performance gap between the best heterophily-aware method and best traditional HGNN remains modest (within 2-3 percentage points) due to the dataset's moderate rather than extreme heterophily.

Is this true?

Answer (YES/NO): NO